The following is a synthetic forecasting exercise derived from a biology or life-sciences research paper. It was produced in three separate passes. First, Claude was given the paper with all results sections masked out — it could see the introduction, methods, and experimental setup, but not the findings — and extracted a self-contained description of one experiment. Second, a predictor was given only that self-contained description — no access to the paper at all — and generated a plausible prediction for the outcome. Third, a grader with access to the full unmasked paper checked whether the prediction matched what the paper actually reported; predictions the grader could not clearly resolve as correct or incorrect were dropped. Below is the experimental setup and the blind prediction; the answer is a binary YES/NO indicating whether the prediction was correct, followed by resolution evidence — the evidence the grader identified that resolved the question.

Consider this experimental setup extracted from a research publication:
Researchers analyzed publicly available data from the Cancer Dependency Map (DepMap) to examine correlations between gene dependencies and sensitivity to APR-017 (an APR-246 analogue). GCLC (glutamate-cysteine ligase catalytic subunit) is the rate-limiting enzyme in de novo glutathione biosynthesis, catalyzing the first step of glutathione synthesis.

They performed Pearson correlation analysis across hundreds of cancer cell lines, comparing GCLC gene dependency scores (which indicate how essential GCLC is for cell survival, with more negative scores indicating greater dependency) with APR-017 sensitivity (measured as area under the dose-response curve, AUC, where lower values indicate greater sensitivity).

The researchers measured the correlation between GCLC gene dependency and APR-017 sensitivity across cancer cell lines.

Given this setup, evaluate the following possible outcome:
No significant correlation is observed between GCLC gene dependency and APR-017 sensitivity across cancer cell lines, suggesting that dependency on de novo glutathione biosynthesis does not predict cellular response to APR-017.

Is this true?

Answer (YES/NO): NO